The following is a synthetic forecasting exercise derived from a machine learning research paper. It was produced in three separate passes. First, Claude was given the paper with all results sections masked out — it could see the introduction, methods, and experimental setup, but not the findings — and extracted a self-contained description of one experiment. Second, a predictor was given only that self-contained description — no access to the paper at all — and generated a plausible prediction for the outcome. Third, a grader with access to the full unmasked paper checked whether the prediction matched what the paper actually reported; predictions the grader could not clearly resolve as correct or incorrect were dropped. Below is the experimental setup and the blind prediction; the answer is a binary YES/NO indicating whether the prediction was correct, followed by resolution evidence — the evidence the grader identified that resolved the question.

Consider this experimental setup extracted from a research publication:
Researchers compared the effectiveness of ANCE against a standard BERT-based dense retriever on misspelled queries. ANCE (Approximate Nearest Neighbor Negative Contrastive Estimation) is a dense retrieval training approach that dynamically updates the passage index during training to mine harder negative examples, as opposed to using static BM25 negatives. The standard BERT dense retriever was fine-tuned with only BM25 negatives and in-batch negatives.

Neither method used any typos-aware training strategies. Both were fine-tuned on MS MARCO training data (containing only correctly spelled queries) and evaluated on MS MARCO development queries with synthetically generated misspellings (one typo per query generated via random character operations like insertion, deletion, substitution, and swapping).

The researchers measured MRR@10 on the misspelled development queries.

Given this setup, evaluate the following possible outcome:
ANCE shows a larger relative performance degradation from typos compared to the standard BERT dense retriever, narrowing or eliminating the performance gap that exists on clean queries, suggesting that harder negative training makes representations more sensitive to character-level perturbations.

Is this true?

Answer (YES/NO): NO